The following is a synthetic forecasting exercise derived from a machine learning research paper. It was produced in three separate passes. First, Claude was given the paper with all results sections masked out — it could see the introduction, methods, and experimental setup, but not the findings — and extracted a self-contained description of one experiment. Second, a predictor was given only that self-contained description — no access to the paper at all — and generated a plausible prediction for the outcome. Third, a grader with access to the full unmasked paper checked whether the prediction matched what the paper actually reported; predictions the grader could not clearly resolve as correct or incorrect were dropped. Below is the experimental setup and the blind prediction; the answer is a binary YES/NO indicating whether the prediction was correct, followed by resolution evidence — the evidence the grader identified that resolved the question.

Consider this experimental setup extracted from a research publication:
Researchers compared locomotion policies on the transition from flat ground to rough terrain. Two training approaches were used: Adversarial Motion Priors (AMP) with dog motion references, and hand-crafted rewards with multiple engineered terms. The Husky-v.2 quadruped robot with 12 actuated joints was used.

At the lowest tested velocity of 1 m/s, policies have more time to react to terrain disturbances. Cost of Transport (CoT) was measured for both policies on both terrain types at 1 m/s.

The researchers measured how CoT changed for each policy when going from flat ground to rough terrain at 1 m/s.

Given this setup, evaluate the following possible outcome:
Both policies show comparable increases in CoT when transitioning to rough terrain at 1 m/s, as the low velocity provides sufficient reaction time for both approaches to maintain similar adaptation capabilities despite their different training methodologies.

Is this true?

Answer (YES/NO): NO